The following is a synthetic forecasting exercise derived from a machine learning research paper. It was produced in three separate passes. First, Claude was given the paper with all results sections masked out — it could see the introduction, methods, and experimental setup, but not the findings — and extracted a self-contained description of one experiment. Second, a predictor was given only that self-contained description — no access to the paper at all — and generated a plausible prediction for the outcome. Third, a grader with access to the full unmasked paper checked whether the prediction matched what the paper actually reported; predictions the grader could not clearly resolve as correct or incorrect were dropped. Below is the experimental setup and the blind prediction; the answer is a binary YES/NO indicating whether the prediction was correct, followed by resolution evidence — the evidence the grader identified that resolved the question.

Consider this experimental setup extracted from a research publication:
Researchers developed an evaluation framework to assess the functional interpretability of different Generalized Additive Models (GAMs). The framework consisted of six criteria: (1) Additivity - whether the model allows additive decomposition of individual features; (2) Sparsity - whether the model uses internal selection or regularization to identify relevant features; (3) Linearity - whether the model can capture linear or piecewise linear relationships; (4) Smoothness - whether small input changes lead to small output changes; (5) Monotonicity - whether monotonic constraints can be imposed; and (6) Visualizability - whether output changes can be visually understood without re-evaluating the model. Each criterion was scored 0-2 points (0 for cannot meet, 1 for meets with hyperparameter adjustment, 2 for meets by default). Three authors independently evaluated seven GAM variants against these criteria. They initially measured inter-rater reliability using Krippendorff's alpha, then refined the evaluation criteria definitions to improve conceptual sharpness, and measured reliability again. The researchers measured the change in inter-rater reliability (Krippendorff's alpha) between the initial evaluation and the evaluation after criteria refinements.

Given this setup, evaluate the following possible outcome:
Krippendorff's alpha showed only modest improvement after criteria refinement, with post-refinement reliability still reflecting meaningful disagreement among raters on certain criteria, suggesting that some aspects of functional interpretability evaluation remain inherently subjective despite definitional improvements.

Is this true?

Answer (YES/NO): NO